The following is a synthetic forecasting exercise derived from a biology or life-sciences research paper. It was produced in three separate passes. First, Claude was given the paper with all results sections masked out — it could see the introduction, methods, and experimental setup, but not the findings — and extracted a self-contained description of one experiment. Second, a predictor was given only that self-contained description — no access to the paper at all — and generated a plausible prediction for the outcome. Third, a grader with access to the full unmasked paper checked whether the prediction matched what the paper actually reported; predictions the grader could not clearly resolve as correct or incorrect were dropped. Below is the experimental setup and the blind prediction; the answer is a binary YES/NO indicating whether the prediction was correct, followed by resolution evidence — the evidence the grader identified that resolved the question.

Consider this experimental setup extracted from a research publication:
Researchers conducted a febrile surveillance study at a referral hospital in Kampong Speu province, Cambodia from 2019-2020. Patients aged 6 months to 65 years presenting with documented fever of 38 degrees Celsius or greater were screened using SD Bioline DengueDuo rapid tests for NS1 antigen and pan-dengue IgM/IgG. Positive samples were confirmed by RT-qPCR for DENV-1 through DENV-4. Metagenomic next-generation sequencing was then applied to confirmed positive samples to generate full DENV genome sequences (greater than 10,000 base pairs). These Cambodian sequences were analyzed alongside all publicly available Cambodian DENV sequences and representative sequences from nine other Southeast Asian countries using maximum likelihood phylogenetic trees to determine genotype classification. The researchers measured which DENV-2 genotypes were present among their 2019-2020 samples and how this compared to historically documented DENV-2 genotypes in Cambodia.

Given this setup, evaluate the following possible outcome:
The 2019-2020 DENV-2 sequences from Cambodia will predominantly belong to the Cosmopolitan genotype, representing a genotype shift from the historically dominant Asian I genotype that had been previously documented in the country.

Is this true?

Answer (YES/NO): YES